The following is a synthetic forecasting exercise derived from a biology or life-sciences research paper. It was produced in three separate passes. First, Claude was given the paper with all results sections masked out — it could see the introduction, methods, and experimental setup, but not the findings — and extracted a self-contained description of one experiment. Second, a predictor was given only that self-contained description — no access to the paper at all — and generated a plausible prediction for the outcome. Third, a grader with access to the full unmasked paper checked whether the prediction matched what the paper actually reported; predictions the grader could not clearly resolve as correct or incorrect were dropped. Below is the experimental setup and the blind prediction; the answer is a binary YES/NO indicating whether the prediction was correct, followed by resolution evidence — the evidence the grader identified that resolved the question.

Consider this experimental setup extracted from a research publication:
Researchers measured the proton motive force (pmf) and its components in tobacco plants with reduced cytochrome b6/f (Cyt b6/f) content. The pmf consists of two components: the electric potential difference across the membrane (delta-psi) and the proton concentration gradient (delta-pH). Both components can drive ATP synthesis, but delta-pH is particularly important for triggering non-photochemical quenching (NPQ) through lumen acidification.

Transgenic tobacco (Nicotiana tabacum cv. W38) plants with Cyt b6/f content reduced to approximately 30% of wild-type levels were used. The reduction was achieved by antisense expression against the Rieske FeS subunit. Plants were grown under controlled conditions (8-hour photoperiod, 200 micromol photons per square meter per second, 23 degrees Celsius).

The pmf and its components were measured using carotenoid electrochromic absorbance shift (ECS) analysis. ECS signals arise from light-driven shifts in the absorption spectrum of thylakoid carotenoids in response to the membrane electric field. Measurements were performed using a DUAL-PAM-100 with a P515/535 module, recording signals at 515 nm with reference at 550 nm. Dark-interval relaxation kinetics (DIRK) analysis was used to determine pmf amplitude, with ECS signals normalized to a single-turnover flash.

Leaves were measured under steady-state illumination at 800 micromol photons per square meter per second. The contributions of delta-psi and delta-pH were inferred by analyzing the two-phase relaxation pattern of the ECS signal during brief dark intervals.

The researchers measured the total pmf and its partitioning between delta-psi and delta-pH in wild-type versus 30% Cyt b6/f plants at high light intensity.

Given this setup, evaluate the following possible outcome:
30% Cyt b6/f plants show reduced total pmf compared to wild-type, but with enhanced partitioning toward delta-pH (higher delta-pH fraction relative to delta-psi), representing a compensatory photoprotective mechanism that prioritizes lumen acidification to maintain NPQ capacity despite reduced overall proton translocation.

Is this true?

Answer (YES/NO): NO